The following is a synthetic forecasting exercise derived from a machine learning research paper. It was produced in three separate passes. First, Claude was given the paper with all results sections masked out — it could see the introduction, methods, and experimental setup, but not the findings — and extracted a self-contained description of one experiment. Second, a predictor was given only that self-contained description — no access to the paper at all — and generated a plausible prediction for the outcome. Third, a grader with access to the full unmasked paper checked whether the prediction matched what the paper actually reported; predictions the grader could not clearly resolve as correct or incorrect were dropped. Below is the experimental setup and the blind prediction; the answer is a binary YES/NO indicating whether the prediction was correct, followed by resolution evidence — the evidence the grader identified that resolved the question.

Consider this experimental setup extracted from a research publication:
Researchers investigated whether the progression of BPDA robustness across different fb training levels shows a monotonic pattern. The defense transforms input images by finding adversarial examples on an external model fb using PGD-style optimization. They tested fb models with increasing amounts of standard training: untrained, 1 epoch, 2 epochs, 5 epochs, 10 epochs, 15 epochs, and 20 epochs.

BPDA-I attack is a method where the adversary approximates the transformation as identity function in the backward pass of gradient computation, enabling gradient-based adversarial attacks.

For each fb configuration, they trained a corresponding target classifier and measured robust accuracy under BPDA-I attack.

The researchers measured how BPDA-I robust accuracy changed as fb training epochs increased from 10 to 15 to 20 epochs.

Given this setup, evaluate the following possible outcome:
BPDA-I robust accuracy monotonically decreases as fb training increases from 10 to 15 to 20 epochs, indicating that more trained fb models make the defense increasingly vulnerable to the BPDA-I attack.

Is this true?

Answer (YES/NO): NO